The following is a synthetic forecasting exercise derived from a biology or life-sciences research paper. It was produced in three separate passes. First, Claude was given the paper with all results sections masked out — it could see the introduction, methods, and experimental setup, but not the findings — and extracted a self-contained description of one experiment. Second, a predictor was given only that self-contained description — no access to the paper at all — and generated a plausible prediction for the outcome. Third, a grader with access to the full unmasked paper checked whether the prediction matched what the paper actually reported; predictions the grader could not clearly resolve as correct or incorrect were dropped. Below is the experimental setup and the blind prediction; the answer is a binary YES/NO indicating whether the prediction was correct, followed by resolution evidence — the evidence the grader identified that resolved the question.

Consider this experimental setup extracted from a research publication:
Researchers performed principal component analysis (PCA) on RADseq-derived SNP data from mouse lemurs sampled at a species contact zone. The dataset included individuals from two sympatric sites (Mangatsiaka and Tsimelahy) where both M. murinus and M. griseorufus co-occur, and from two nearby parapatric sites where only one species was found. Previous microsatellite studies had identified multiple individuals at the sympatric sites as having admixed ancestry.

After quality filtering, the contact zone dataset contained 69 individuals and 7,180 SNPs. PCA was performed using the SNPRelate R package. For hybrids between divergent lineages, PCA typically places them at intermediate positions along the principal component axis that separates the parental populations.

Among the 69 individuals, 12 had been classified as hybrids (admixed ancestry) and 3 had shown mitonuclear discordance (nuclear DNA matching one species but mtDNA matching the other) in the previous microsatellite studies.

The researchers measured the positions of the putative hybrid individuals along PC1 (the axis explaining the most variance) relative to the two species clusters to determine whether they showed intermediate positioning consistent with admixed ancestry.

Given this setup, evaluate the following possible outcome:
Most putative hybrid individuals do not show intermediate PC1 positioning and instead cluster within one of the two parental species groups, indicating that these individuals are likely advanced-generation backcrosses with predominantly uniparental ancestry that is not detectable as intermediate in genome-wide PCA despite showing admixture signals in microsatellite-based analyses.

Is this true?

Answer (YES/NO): NO